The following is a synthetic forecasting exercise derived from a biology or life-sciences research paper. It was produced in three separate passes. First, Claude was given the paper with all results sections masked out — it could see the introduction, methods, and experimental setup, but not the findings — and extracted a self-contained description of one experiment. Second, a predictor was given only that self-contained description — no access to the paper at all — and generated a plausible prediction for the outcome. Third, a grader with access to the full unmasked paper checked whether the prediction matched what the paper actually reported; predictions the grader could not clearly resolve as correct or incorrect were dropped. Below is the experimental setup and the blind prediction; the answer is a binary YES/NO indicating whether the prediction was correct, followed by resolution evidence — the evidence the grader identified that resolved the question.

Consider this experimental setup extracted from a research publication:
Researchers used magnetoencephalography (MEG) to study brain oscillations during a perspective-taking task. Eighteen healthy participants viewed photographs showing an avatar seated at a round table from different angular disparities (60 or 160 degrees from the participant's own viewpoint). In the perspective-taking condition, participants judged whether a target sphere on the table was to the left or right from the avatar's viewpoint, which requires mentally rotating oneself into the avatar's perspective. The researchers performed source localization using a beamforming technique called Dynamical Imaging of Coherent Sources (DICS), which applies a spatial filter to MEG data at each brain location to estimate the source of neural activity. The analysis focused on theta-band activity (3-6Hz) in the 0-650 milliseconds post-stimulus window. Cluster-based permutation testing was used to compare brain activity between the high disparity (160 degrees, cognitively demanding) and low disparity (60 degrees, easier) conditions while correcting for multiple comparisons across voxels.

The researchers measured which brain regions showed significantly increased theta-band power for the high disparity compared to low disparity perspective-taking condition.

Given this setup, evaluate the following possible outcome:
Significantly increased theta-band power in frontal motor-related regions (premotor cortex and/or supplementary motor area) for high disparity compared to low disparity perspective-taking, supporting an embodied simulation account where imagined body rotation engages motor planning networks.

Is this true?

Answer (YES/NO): NO